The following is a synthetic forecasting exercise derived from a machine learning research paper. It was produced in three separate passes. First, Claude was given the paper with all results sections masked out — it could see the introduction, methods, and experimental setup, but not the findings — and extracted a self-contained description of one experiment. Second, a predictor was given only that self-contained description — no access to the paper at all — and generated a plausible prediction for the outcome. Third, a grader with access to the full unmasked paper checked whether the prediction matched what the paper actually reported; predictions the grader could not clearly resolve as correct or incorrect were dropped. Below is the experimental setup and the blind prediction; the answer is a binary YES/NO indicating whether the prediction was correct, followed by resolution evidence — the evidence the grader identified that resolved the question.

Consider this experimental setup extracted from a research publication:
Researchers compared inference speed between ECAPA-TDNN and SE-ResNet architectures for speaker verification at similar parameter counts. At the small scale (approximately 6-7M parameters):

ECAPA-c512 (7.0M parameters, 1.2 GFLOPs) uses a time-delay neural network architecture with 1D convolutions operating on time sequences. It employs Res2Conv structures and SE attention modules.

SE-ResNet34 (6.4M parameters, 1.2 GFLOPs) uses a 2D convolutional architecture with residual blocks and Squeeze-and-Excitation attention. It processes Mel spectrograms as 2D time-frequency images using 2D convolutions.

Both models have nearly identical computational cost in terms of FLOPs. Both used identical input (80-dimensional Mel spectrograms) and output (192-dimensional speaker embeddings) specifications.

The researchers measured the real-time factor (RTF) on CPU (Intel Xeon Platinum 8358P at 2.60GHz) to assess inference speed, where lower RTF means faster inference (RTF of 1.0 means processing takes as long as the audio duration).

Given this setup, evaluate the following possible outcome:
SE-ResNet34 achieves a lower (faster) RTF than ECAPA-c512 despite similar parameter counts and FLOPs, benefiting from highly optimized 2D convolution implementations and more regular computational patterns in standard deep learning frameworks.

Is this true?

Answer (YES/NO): NO